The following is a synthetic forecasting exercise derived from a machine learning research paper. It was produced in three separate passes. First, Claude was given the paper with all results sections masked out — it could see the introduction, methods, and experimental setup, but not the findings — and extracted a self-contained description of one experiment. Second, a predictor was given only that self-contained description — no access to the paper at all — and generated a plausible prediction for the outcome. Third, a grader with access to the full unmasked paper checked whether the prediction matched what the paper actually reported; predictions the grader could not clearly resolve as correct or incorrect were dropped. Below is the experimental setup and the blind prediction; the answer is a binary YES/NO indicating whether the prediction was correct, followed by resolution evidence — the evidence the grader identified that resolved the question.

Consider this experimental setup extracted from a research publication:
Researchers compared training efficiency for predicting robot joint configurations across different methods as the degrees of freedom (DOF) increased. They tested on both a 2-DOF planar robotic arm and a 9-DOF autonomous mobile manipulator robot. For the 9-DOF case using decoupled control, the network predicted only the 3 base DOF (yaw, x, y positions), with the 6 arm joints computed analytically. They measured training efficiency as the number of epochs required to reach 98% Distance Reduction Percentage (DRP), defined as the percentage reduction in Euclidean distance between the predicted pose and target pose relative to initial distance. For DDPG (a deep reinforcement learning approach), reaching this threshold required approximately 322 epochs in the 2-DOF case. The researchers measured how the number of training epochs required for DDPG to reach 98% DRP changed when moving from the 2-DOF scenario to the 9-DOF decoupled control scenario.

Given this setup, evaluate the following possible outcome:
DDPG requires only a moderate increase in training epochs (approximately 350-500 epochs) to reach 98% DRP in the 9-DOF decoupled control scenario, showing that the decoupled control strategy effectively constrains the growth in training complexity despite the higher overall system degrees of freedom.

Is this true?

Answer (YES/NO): NO